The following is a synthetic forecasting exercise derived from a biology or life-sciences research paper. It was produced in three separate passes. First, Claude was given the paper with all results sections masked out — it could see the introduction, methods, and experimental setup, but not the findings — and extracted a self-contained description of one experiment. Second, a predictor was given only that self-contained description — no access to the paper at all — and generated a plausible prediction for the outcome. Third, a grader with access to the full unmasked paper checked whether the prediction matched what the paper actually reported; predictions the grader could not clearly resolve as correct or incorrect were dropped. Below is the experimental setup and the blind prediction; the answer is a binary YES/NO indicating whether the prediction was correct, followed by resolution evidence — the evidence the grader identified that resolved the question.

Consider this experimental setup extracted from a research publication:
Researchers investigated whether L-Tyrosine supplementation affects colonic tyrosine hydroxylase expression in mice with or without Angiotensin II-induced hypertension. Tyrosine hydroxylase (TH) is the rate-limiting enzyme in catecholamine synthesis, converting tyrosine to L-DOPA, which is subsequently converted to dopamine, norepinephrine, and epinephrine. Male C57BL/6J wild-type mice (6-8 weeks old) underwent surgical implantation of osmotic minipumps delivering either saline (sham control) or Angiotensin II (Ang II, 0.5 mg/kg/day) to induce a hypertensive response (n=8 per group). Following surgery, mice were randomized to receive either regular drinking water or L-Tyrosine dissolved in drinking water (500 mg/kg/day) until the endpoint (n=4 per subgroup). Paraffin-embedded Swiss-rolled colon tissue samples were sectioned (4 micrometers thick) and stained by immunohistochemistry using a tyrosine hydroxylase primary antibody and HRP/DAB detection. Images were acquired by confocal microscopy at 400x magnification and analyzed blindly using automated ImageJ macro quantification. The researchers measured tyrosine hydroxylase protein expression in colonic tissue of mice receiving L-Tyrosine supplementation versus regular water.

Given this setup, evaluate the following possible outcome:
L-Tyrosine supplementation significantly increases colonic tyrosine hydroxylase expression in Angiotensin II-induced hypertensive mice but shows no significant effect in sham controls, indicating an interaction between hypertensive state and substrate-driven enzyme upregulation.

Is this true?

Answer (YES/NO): NO